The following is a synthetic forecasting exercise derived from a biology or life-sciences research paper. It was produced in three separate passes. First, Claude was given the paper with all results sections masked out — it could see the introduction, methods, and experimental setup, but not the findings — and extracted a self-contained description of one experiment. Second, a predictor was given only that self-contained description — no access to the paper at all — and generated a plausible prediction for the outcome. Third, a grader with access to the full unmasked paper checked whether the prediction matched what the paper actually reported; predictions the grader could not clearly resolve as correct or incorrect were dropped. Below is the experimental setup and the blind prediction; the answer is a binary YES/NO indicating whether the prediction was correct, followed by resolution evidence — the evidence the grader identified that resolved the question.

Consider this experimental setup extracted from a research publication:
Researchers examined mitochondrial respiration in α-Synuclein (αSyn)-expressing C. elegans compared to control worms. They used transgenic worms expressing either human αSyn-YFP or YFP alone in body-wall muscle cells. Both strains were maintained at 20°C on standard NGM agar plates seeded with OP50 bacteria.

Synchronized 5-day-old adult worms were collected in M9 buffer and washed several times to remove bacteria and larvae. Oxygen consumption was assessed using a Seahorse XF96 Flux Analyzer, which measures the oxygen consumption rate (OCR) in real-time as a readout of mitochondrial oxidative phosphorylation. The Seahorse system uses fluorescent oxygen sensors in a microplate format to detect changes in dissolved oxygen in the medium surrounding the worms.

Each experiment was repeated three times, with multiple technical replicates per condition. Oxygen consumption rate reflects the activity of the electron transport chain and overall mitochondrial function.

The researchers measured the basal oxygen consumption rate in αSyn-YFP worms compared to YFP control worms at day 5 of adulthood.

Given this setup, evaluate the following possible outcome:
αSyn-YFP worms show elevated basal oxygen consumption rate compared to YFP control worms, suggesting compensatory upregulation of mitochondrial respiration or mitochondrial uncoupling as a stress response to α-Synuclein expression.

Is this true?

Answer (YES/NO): NO